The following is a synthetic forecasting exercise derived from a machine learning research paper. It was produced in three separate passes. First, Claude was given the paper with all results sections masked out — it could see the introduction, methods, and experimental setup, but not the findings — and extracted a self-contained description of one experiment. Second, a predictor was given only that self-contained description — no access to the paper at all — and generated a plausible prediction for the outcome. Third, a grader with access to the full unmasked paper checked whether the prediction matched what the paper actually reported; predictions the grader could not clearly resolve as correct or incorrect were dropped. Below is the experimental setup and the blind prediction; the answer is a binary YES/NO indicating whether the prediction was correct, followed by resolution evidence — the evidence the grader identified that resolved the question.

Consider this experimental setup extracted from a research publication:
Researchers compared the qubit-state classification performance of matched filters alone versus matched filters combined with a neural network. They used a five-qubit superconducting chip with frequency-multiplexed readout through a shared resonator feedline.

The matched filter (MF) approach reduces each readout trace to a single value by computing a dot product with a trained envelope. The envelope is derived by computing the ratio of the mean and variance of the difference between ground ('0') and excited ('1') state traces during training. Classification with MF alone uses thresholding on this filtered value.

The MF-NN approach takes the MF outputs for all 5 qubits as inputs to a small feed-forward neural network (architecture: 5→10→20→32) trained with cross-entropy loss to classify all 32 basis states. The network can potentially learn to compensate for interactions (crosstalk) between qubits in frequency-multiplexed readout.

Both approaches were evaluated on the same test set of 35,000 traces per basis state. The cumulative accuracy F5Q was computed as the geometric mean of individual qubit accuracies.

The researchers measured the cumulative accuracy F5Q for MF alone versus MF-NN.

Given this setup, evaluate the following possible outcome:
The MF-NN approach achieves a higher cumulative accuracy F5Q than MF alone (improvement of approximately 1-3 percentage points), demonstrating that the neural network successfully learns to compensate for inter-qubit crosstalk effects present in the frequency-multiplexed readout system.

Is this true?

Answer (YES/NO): NO